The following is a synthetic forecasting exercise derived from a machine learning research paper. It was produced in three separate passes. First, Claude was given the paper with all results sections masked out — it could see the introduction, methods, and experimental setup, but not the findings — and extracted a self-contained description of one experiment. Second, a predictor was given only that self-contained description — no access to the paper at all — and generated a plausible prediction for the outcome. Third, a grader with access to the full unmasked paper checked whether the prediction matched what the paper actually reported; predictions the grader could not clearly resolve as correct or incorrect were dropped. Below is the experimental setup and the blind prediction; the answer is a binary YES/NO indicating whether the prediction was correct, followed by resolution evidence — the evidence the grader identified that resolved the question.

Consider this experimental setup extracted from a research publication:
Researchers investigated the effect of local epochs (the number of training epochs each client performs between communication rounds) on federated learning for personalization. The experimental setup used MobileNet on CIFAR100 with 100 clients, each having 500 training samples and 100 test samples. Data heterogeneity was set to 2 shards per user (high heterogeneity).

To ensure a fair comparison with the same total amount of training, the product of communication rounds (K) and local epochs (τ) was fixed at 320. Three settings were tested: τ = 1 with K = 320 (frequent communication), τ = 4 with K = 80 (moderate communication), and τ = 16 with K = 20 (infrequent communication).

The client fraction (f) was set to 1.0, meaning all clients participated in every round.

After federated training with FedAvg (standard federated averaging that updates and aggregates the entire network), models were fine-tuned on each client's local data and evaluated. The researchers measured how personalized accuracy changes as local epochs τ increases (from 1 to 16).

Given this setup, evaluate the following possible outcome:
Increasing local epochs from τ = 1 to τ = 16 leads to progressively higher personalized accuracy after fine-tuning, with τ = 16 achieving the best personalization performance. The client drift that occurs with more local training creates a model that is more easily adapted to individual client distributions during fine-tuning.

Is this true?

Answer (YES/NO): NO